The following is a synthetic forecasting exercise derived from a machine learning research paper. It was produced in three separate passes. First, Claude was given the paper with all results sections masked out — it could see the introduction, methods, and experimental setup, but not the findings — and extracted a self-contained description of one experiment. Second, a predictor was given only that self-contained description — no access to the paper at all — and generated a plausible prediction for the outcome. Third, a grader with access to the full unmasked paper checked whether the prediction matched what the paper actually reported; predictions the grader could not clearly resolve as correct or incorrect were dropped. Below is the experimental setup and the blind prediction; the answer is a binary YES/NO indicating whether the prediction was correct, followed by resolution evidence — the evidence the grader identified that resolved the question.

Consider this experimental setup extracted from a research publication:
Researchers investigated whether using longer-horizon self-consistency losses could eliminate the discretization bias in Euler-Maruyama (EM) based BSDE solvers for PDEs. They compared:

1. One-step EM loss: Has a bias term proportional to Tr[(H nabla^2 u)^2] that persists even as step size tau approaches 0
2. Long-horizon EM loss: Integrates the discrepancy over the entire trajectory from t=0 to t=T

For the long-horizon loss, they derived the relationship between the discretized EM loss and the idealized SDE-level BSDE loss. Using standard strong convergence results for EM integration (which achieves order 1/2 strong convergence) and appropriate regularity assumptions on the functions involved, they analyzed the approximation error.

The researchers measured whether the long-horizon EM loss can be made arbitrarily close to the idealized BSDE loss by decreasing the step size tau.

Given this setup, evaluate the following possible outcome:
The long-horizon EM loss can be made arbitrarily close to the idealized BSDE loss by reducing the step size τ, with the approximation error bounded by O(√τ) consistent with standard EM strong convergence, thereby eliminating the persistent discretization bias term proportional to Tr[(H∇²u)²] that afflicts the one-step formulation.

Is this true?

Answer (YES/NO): YES